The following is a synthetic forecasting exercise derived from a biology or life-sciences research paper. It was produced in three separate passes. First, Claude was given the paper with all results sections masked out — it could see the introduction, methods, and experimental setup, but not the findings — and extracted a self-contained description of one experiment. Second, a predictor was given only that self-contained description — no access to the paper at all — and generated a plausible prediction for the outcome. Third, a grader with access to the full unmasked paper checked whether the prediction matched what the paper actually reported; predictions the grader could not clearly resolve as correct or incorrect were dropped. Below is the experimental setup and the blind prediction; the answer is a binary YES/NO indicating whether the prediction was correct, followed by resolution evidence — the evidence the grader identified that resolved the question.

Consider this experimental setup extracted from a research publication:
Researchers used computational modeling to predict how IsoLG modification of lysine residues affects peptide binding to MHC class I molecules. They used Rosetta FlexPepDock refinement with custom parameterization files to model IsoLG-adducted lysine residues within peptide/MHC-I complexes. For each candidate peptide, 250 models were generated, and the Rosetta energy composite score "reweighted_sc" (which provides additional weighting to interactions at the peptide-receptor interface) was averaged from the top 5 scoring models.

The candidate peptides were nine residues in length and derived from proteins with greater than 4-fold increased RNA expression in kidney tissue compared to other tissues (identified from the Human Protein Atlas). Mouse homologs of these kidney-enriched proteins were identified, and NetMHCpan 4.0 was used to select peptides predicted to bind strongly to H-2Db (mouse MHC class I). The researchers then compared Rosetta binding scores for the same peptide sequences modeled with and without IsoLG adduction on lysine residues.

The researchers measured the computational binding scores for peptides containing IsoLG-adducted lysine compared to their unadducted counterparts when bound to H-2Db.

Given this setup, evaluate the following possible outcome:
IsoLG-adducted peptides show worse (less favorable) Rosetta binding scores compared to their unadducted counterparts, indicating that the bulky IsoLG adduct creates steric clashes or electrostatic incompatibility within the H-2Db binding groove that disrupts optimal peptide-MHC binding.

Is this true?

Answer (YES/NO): YES